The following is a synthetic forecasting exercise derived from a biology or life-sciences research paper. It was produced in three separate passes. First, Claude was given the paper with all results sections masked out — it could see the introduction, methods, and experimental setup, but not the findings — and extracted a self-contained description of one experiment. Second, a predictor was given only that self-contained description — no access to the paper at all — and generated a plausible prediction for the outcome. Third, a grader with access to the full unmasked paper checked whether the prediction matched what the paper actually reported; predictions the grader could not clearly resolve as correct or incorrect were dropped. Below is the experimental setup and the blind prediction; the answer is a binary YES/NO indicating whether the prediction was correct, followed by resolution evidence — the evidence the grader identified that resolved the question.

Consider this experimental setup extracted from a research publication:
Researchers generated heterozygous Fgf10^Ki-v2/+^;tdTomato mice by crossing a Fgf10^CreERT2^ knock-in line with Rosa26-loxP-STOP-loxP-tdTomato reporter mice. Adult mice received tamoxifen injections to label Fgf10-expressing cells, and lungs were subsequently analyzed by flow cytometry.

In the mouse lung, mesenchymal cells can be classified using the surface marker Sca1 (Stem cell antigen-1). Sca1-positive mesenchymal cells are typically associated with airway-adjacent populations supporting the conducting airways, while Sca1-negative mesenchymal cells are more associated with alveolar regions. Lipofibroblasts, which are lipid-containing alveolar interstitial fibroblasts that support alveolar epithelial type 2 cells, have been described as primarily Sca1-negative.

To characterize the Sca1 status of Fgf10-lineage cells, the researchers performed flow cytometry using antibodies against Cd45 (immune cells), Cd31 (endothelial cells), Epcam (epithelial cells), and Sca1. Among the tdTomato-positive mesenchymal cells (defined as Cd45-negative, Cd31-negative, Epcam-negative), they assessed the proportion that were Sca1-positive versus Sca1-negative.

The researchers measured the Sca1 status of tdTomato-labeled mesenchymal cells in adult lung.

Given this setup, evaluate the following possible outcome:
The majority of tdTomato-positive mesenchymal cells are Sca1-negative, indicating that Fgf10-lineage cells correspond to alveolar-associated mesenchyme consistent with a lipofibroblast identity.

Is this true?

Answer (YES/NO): YES